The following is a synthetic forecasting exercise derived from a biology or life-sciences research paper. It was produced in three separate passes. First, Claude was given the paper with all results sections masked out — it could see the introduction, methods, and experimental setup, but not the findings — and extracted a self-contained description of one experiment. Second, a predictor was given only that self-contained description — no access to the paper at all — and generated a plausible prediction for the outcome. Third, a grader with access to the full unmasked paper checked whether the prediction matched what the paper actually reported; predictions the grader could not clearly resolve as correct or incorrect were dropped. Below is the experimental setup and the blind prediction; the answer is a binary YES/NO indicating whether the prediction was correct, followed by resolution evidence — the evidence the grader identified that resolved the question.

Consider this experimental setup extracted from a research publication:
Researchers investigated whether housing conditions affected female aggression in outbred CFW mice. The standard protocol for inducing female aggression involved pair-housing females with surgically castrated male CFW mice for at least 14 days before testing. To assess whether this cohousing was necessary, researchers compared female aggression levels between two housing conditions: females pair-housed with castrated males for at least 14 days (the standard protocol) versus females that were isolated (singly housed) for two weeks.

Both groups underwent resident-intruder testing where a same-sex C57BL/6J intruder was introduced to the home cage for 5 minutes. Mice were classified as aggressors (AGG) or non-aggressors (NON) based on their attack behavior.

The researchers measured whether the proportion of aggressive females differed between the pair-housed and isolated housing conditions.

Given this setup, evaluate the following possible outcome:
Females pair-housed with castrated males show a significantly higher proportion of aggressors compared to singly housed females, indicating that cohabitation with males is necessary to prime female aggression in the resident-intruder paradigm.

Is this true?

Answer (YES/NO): NO